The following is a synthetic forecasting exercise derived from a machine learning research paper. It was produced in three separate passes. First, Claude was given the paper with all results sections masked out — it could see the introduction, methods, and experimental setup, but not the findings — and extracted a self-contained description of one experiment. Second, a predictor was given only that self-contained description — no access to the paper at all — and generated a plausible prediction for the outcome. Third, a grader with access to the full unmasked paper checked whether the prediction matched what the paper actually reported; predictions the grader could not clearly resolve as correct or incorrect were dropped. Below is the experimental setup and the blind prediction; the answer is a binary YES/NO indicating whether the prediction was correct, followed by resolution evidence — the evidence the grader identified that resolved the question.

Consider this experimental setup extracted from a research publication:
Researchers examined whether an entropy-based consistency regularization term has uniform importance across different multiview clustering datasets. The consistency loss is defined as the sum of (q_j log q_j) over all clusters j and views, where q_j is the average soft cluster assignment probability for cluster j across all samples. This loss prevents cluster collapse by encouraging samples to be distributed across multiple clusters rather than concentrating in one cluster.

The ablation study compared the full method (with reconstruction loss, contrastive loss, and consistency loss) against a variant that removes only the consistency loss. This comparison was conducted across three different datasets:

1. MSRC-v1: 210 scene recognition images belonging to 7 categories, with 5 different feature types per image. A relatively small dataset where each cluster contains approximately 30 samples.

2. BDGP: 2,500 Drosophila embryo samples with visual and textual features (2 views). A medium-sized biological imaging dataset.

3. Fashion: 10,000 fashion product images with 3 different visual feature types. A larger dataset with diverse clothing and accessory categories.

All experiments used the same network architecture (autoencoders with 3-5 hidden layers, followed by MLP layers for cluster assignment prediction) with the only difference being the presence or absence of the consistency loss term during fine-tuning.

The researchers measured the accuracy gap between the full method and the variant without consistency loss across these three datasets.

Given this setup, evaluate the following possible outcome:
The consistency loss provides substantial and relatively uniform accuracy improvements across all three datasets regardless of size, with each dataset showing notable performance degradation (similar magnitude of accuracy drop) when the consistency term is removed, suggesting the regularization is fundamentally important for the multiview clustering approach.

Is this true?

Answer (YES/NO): NO